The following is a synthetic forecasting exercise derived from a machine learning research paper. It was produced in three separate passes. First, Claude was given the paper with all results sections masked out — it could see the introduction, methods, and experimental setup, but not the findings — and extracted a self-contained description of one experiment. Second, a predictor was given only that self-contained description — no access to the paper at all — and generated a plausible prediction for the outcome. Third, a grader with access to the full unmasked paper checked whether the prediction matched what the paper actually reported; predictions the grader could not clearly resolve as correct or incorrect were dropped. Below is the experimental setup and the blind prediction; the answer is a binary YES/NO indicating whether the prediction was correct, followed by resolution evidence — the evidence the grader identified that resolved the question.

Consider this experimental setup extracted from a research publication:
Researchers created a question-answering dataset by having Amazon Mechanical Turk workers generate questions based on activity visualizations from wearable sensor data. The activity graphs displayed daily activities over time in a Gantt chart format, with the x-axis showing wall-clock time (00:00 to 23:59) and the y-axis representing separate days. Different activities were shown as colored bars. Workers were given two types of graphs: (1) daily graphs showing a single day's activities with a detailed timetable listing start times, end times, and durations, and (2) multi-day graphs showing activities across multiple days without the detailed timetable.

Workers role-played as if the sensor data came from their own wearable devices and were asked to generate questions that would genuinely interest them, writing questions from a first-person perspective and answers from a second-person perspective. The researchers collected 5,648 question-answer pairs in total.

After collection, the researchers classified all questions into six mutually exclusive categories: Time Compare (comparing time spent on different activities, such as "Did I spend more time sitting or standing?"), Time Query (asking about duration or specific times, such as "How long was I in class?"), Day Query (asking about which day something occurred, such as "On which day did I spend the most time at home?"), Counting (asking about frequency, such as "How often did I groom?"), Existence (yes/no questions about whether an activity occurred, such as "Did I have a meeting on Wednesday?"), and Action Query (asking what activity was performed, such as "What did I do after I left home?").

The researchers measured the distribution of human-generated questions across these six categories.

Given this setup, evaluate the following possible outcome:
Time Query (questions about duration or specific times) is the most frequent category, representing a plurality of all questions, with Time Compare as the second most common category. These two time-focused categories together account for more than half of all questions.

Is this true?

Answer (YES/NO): NO